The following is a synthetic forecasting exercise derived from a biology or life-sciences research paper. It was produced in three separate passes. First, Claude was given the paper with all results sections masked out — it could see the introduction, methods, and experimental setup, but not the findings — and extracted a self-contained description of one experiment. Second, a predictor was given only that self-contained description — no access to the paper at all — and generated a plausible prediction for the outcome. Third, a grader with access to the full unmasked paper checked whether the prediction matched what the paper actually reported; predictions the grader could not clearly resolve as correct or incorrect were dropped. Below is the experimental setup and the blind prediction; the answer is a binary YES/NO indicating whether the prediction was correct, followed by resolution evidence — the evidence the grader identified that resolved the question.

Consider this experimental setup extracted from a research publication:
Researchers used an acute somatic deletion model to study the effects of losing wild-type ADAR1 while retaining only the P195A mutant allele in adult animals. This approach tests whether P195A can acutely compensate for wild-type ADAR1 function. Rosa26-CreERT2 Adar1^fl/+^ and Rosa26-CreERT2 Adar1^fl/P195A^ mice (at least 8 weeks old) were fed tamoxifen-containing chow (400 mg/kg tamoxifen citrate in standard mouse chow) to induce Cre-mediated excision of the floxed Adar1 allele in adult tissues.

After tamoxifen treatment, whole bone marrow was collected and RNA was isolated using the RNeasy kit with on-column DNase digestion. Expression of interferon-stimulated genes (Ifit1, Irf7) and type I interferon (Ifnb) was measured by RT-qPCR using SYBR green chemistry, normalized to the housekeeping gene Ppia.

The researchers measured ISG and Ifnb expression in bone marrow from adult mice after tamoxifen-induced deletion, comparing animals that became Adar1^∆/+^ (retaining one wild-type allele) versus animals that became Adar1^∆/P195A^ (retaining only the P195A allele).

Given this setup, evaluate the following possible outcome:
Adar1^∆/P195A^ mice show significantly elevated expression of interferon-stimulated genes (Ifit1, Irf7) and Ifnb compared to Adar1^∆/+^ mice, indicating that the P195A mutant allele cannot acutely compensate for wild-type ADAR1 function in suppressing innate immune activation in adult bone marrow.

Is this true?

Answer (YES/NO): YES